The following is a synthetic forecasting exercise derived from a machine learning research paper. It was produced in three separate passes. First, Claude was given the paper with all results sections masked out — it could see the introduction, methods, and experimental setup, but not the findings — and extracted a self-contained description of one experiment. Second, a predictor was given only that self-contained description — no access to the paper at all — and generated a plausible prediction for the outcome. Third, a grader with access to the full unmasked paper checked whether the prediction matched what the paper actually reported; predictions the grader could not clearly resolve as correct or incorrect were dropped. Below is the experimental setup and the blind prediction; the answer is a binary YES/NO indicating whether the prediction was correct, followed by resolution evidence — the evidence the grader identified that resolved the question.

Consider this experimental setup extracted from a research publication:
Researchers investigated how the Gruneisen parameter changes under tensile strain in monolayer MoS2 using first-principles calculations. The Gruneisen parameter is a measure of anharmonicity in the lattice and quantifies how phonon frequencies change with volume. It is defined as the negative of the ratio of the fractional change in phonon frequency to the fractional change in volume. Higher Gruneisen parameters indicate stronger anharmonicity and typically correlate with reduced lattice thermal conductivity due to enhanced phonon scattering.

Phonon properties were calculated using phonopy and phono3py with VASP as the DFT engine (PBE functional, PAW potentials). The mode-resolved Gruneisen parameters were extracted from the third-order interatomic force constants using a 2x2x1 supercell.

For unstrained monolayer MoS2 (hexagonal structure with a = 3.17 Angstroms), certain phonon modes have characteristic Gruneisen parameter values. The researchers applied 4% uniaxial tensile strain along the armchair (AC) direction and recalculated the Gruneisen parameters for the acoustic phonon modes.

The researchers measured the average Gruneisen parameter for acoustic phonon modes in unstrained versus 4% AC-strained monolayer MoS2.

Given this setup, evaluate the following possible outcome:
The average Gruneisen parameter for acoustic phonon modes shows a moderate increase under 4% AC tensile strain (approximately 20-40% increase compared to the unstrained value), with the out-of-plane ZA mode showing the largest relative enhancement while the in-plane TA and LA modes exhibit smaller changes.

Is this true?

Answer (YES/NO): NO